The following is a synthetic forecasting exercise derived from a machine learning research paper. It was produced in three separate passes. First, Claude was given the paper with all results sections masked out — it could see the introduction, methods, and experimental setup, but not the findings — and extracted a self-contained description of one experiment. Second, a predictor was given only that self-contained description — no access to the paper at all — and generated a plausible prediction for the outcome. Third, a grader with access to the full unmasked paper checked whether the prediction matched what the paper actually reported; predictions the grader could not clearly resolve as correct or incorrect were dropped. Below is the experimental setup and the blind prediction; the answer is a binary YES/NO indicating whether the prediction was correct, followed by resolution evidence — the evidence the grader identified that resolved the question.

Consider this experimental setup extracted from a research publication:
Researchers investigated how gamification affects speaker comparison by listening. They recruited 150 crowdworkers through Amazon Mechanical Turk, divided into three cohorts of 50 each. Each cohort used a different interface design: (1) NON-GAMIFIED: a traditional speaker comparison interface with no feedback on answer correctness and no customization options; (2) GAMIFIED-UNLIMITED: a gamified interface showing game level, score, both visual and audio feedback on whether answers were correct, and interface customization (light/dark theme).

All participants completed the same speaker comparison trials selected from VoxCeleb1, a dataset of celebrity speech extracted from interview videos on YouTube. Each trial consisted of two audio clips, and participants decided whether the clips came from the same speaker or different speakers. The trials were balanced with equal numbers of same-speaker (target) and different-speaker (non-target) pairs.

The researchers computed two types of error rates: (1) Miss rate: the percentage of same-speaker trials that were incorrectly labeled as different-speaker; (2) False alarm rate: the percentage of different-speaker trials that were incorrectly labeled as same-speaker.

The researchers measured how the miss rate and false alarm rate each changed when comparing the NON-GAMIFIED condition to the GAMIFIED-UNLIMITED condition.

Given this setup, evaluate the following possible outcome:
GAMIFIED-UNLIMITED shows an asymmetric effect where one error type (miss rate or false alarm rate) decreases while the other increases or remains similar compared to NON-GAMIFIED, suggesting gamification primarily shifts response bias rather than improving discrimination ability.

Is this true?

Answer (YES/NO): YES